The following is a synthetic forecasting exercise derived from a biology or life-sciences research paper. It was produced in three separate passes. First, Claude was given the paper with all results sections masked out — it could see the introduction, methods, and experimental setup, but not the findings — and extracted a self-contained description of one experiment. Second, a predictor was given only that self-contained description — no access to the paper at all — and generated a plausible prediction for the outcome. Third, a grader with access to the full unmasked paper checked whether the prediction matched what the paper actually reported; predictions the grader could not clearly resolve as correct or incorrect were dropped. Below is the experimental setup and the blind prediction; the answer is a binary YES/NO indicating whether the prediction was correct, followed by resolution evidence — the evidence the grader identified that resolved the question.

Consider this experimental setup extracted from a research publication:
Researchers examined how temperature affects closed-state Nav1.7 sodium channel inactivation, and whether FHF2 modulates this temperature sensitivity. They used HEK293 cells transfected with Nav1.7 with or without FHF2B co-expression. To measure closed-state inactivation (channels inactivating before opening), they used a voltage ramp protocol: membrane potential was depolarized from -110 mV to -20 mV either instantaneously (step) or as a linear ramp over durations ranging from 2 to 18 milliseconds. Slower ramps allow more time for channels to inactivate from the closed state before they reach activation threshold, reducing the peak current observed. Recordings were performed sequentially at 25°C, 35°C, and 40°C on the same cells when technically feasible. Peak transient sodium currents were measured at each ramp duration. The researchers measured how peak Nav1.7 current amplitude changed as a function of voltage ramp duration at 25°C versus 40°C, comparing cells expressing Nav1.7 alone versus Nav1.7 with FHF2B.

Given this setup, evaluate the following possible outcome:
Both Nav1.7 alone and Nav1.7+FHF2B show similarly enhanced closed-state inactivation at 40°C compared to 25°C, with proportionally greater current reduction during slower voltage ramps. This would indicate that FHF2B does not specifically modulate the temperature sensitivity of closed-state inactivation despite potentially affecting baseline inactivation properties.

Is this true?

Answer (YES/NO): NO